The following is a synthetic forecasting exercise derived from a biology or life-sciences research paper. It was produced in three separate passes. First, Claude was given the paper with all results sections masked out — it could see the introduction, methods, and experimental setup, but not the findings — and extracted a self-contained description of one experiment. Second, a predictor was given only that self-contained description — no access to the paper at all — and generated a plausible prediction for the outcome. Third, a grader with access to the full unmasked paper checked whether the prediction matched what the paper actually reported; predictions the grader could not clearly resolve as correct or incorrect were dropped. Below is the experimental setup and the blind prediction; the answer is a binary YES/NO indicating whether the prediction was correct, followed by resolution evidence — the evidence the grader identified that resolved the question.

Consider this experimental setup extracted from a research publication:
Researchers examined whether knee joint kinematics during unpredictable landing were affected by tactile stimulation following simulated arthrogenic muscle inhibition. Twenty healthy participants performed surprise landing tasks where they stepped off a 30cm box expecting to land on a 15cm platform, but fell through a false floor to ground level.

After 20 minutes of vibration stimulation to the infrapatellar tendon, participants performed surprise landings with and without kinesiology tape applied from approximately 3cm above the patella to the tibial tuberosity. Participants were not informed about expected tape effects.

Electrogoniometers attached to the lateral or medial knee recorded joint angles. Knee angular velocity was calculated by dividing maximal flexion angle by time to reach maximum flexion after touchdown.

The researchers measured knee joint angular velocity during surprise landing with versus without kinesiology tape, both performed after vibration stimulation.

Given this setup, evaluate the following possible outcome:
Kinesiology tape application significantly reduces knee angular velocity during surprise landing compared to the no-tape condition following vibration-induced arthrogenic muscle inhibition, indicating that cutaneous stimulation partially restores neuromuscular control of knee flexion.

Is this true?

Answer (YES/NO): NO